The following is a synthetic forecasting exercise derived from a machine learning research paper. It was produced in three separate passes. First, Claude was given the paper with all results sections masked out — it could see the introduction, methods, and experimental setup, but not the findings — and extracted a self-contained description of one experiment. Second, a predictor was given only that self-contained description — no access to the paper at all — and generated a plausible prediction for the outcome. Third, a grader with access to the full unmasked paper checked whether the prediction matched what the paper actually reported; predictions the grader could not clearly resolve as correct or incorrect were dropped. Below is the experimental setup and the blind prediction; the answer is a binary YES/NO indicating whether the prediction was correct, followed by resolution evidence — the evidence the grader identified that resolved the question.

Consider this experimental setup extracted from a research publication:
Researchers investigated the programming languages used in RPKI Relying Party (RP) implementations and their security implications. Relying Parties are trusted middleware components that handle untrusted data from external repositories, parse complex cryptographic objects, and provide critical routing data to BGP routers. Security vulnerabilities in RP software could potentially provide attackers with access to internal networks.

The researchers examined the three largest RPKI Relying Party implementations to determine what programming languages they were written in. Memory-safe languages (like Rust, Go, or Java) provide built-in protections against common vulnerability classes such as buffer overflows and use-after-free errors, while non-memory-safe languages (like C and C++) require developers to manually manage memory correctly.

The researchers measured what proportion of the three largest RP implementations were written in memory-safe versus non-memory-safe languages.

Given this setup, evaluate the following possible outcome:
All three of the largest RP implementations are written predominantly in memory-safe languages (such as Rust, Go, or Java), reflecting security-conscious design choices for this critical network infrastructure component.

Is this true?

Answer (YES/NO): NO